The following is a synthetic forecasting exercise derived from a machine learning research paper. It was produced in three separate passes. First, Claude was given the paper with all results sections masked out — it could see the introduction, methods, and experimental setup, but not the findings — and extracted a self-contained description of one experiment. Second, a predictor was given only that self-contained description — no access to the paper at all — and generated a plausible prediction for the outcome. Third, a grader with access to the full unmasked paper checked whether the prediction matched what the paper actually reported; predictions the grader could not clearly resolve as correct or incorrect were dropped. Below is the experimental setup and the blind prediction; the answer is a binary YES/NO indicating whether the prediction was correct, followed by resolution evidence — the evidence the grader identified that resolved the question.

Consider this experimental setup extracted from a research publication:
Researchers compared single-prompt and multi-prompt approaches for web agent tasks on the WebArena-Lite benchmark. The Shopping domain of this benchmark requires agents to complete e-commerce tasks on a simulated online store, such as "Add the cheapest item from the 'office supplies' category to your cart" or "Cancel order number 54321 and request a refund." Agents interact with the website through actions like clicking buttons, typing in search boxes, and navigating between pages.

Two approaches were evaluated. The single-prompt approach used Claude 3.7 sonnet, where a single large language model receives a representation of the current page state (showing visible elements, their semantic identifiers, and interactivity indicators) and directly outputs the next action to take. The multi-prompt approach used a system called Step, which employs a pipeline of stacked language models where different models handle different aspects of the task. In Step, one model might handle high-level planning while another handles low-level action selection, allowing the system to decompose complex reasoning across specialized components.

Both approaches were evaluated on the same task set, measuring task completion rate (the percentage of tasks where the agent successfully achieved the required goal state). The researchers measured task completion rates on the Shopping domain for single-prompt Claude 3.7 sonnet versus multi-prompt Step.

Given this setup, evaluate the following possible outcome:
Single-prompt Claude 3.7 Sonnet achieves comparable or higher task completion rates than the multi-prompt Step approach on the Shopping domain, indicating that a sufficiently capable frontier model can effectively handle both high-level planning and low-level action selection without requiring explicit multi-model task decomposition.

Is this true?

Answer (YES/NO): YES